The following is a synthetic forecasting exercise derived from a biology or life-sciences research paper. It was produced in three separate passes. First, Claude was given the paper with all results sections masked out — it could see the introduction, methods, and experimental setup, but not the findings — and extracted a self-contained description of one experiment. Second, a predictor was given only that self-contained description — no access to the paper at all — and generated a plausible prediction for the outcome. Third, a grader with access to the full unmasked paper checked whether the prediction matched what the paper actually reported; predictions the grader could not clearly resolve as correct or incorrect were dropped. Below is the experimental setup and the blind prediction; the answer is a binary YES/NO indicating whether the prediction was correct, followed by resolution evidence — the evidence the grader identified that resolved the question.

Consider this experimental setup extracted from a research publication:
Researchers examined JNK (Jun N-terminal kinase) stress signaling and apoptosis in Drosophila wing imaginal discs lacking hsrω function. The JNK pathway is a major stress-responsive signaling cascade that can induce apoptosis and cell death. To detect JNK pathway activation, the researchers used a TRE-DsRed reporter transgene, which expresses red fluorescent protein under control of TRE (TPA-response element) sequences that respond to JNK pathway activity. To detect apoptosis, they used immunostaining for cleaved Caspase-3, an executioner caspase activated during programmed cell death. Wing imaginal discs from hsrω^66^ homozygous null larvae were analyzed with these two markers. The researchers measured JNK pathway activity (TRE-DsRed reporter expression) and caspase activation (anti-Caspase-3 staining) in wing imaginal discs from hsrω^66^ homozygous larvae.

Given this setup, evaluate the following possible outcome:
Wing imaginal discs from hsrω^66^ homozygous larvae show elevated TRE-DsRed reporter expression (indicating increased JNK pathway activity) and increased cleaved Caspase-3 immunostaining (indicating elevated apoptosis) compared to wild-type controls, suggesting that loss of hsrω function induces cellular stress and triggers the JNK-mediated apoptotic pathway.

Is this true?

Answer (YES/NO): YES